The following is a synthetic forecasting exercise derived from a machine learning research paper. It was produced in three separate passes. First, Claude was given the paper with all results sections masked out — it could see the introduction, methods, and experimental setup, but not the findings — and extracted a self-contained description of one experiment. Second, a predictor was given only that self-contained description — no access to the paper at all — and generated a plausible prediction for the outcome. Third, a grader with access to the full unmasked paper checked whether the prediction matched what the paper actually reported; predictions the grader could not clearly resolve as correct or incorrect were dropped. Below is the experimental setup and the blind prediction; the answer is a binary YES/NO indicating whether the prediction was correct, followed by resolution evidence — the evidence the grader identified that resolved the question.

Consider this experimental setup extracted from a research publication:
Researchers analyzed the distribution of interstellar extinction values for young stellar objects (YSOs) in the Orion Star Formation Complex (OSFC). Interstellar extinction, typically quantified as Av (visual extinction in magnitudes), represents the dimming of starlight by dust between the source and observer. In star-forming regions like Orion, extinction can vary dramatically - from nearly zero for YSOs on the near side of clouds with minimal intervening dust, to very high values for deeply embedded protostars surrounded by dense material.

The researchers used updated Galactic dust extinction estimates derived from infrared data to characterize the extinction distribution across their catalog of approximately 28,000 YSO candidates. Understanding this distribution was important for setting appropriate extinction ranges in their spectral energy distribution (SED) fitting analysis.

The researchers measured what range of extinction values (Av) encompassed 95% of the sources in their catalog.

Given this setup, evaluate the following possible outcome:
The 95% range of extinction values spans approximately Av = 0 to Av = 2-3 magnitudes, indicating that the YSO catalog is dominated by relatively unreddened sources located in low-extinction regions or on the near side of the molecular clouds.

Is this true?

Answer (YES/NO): NO